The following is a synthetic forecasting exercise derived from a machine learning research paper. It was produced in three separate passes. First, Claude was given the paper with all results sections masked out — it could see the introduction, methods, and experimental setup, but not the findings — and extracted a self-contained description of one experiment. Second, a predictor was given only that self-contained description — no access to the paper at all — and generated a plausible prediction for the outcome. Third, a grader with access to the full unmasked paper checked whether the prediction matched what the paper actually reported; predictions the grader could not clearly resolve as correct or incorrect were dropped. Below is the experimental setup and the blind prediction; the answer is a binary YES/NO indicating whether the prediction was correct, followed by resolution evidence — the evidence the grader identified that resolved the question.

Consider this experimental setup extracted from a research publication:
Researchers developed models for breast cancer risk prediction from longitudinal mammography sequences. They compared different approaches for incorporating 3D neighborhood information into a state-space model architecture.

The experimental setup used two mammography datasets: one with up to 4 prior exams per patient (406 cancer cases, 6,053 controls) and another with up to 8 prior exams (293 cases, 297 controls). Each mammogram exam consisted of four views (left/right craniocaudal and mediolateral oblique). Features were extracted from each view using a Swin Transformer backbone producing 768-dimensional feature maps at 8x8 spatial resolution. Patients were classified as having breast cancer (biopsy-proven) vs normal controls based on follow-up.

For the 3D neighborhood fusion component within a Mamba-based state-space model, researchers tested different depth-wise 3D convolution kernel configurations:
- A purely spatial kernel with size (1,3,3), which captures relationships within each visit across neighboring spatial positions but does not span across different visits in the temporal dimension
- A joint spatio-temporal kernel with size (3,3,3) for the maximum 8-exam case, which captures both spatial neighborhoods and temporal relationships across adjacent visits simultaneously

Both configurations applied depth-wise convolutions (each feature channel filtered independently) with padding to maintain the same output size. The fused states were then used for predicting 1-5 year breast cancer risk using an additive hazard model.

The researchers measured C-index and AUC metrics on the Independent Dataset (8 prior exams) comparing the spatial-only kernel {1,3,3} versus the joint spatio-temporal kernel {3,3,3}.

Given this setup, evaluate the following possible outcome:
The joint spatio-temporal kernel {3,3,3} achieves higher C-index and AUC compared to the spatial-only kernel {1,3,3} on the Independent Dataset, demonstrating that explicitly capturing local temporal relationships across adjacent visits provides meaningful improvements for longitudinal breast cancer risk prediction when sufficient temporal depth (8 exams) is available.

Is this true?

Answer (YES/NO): NO